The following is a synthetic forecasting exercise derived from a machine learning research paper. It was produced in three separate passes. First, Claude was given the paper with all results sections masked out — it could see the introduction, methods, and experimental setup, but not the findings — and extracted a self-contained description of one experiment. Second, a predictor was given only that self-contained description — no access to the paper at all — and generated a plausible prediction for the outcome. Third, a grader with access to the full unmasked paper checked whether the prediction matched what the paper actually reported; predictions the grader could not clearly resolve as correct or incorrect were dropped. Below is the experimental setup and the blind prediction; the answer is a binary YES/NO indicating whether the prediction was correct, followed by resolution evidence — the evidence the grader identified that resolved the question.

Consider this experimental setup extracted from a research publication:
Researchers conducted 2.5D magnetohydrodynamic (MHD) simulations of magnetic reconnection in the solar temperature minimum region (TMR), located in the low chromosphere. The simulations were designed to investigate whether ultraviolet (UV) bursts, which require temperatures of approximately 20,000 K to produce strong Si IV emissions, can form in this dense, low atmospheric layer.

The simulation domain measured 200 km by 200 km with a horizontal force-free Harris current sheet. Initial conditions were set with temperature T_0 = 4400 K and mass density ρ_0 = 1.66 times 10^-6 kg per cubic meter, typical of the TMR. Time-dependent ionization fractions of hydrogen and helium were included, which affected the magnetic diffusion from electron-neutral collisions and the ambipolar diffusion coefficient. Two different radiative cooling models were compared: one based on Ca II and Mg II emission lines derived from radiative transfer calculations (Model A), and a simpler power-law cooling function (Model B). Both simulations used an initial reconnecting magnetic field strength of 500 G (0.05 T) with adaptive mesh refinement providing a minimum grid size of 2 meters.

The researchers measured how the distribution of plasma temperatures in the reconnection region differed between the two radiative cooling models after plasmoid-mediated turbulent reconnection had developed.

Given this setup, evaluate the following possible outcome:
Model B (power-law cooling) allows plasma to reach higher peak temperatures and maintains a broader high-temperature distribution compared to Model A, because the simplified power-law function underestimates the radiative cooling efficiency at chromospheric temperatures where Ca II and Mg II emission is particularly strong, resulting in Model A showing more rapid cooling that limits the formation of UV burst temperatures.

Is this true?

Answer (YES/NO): NO